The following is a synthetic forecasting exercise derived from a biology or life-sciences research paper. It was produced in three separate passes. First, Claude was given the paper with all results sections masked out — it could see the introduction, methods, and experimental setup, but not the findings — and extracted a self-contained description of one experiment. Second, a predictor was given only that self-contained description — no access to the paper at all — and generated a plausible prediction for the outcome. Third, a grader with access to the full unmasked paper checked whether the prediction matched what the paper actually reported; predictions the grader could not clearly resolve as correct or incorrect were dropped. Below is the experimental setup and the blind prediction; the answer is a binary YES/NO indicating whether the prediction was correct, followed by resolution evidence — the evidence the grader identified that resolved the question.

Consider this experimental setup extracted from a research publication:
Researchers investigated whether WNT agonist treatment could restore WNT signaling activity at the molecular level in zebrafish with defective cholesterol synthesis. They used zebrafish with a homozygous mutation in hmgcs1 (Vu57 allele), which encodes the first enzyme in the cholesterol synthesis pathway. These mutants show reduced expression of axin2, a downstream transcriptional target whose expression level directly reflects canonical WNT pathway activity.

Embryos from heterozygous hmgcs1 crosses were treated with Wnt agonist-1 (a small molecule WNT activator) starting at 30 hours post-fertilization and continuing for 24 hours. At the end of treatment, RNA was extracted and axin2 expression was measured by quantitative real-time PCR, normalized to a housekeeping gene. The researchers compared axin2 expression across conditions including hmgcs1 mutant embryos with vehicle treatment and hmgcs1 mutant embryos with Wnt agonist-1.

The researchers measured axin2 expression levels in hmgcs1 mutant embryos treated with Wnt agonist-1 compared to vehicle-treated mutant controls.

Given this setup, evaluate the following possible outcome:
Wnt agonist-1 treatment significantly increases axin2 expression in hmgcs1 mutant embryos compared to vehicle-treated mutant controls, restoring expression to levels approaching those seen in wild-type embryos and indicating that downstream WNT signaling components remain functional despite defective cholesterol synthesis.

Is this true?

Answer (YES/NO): YES